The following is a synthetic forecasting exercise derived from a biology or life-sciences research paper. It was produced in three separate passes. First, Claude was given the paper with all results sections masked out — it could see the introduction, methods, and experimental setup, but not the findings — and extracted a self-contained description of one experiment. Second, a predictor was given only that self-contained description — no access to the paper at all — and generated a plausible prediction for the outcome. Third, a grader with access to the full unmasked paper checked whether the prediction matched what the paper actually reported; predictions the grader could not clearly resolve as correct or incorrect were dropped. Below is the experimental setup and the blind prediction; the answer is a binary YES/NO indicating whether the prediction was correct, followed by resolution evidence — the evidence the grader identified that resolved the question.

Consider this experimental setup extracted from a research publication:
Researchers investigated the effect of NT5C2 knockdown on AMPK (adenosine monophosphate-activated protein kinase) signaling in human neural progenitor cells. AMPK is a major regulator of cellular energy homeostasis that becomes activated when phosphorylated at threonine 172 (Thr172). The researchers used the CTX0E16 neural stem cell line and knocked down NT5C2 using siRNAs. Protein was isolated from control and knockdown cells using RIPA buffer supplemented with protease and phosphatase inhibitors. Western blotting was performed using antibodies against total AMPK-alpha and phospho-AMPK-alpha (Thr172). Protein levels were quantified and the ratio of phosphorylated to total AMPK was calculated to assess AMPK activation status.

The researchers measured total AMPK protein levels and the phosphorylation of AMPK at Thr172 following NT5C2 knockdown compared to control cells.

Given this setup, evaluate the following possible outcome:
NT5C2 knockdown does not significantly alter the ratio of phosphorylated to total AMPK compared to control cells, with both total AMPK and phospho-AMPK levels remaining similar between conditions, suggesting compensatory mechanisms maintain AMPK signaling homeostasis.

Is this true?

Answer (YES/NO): NO